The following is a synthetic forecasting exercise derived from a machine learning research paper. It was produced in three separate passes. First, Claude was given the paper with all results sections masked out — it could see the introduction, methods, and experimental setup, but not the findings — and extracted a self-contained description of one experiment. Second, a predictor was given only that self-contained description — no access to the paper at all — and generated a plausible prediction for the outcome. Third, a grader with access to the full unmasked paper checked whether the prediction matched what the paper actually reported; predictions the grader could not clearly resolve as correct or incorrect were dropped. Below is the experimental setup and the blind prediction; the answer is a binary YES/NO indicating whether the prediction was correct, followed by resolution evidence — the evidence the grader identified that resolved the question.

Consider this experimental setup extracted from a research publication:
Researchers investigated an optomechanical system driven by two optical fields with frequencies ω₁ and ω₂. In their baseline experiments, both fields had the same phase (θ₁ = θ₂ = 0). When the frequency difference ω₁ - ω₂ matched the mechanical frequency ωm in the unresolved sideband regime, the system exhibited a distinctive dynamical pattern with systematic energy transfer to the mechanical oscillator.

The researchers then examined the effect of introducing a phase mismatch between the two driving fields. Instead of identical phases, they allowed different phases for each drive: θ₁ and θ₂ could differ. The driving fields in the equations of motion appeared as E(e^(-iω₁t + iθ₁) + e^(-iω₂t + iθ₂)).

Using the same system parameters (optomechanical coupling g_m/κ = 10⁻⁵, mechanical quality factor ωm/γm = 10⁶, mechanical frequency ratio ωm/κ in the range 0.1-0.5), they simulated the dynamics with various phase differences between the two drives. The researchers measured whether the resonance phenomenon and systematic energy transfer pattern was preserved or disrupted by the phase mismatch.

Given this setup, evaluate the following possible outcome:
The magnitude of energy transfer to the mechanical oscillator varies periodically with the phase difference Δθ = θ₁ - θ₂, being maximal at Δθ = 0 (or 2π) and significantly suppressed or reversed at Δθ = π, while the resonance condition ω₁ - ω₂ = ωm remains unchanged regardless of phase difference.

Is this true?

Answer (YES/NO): NO